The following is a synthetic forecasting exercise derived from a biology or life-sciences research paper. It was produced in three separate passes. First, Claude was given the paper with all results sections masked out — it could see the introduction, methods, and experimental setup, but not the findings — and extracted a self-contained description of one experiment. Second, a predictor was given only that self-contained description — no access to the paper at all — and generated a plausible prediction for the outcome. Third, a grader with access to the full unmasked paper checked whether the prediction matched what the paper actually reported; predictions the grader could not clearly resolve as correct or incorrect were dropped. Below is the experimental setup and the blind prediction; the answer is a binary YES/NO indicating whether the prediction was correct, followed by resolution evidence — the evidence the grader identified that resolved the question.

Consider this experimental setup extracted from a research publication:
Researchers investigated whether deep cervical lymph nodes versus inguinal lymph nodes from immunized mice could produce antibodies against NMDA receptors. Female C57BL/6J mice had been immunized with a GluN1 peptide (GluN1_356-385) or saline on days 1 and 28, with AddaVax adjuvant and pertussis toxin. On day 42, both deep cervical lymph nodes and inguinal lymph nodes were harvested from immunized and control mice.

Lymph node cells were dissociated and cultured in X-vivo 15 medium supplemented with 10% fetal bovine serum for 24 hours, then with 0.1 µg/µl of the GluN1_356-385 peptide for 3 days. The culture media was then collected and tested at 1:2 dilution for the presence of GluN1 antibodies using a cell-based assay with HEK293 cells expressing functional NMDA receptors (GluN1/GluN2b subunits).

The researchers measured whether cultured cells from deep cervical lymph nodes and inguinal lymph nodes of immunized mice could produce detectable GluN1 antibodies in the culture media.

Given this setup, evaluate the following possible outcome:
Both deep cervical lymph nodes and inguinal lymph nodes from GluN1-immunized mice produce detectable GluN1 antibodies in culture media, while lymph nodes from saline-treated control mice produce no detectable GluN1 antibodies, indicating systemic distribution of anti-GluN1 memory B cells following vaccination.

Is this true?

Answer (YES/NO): NO